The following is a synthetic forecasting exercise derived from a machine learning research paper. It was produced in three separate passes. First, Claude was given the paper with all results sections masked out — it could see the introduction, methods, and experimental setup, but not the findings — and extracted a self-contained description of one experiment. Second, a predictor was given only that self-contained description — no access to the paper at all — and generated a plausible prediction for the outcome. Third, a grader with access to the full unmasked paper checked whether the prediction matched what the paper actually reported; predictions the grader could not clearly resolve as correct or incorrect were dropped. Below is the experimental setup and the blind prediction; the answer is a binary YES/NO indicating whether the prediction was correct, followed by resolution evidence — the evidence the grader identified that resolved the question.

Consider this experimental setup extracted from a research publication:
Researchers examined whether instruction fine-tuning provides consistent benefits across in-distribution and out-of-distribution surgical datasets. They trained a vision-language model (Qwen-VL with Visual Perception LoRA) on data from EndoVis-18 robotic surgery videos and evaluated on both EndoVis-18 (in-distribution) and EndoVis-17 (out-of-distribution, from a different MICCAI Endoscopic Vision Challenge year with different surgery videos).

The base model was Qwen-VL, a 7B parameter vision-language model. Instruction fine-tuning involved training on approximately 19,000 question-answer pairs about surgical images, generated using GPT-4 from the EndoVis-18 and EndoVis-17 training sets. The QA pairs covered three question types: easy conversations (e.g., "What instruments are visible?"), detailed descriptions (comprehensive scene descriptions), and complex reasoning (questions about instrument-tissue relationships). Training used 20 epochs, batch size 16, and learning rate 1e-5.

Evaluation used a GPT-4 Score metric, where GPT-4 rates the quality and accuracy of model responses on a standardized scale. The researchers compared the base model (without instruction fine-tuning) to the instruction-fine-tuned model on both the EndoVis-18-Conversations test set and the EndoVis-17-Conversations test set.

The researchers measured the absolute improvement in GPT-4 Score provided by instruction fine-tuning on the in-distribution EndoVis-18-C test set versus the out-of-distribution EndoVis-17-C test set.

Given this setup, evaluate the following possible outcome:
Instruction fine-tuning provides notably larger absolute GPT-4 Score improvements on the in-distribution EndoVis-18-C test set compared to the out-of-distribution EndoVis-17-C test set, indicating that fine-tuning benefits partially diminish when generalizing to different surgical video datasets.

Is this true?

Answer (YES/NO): YES